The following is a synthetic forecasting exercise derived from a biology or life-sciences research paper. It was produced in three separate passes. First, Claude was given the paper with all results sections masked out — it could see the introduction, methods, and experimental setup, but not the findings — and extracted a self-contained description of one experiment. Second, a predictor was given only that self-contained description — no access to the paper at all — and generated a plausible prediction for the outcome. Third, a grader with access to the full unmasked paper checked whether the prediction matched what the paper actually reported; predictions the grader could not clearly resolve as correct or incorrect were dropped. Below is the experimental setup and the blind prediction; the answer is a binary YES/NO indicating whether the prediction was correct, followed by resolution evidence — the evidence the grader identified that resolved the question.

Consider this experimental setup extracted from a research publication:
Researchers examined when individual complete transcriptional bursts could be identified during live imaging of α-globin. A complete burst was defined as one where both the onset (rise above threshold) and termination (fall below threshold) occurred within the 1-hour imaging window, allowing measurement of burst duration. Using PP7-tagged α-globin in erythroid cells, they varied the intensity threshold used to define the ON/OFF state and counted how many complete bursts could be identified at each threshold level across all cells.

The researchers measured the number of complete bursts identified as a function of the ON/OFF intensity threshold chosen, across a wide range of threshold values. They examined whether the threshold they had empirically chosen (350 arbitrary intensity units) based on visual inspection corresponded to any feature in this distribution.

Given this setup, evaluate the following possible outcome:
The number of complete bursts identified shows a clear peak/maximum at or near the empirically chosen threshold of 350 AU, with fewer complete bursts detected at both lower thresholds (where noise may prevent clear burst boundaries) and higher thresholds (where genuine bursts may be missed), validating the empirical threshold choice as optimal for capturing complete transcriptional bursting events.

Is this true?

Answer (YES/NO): YES